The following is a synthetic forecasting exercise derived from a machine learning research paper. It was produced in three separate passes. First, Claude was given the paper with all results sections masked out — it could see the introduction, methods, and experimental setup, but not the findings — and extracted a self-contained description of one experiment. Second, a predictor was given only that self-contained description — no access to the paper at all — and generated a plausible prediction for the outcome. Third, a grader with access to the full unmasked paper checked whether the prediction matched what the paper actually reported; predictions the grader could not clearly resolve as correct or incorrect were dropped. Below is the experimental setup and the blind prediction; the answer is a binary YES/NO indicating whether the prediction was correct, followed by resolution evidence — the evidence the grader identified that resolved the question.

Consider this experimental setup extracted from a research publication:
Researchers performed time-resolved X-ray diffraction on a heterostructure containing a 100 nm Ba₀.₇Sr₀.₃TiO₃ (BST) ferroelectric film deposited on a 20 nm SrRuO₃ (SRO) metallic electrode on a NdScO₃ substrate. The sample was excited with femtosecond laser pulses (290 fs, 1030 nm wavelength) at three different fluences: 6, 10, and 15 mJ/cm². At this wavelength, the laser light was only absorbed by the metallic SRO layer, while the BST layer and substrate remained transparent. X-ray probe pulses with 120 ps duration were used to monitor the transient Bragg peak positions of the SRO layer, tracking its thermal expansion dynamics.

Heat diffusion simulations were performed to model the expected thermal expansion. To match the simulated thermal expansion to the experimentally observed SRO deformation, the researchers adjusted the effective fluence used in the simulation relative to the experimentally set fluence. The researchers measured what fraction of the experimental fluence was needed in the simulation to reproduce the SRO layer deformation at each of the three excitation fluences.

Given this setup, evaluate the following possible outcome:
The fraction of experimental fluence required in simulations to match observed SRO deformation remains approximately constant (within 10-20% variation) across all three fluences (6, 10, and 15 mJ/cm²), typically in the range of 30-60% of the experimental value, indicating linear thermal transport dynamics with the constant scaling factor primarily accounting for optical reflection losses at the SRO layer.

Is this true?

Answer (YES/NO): NO